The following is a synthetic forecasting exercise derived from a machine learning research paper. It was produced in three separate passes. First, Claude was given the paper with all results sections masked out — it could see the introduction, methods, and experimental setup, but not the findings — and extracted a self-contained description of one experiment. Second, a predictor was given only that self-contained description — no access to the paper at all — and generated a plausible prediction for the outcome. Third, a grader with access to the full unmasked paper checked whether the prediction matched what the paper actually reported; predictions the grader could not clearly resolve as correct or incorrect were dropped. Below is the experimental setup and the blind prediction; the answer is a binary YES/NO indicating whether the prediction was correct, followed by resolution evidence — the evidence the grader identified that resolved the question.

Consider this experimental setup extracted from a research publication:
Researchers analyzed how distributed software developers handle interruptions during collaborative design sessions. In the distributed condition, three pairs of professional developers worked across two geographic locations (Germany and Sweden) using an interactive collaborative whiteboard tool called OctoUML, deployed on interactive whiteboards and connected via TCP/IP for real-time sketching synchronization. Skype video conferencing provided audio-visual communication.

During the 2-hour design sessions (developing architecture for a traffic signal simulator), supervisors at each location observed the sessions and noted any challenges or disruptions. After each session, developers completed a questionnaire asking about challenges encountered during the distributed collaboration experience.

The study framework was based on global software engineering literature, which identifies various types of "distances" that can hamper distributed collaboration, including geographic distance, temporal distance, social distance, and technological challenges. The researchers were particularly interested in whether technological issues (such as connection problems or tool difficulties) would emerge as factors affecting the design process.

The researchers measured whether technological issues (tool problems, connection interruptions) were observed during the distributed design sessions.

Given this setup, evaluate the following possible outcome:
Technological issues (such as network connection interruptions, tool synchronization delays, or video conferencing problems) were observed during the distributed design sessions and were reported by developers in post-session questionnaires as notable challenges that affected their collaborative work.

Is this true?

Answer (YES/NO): YES